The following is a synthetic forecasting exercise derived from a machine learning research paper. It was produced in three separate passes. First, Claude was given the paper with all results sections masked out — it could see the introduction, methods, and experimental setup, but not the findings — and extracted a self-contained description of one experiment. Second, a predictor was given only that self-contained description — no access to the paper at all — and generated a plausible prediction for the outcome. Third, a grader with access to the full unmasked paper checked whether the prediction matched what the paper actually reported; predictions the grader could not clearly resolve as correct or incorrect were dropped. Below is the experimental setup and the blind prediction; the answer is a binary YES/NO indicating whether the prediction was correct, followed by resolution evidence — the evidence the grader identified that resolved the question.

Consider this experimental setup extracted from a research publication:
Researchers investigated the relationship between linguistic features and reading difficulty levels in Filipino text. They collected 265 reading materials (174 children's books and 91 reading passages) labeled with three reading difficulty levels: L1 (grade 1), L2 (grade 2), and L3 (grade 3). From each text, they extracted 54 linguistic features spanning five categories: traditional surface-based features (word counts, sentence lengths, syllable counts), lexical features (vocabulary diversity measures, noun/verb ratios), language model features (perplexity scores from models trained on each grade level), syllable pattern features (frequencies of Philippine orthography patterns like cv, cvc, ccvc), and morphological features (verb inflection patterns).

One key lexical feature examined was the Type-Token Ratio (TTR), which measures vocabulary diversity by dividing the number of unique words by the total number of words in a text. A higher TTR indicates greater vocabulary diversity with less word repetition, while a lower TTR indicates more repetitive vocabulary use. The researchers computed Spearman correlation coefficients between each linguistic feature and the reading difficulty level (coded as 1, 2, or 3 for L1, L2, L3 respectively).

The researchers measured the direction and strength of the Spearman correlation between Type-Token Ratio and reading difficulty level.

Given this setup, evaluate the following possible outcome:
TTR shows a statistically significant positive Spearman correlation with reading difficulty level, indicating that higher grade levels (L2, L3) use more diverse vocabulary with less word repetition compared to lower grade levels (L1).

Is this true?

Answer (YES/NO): NO